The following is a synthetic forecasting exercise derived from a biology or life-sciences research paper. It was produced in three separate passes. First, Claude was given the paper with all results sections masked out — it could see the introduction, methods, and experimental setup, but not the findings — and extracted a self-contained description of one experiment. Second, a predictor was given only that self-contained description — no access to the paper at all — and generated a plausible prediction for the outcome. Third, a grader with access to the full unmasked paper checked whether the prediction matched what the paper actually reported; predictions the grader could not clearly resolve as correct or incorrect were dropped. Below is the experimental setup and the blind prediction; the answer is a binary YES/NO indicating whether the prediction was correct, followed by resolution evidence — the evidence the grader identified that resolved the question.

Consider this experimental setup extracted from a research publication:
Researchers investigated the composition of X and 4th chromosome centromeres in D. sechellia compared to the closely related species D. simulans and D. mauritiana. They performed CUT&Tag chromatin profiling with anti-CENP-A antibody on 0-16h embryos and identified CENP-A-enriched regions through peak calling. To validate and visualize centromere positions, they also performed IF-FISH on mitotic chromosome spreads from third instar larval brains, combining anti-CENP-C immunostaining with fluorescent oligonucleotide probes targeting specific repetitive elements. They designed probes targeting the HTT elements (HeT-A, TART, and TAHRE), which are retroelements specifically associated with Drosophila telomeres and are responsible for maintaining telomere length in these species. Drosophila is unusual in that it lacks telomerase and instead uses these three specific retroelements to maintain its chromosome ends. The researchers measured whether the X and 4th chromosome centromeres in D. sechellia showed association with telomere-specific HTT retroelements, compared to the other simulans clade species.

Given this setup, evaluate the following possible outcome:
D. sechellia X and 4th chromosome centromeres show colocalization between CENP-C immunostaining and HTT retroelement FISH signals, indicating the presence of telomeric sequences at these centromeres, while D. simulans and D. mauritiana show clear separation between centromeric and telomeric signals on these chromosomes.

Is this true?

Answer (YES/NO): YES